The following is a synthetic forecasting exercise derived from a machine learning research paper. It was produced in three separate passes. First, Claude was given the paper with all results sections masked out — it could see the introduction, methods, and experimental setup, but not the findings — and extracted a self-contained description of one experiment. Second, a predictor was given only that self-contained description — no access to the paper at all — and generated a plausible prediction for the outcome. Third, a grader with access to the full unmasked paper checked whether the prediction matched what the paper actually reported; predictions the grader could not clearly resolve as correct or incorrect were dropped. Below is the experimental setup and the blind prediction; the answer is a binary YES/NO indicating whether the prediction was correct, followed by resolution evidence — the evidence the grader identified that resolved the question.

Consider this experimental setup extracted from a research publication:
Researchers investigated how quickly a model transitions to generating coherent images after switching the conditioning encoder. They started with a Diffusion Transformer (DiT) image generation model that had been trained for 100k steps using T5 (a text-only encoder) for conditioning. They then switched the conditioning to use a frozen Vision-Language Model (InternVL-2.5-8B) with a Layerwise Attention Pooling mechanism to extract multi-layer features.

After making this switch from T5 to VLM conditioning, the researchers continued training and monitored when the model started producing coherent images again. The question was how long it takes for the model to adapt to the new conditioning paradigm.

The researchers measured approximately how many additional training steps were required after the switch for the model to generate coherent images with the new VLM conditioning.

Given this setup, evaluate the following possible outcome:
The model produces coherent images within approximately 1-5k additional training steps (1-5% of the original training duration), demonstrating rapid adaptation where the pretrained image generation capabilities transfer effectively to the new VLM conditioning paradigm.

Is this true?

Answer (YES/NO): NO